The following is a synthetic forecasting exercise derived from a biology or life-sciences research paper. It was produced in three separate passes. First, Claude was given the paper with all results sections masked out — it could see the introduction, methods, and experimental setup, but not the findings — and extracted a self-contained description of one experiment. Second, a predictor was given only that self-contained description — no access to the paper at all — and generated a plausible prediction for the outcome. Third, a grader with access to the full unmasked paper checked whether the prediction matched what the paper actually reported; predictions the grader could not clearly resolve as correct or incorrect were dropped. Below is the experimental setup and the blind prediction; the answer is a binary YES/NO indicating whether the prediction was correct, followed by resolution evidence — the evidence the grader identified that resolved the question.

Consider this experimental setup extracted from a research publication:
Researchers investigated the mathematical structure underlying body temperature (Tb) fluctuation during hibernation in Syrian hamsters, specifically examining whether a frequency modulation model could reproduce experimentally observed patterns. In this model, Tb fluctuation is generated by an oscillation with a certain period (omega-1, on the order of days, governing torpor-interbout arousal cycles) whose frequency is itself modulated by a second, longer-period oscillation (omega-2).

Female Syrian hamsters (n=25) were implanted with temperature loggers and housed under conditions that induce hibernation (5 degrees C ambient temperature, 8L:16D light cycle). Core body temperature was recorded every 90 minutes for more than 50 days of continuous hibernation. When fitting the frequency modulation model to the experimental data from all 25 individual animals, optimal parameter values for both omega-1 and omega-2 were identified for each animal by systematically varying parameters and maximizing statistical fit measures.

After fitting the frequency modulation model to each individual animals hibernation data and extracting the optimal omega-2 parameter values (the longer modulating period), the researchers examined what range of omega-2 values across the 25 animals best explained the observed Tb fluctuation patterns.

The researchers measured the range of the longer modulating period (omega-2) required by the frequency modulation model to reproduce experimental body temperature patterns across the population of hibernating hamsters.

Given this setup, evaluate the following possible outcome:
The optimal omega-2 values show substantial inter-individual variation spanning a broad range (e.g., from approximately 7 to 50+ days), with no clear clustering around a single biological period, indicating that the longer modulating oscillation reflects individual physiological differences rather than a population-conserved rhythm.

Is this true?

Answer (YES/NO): NO